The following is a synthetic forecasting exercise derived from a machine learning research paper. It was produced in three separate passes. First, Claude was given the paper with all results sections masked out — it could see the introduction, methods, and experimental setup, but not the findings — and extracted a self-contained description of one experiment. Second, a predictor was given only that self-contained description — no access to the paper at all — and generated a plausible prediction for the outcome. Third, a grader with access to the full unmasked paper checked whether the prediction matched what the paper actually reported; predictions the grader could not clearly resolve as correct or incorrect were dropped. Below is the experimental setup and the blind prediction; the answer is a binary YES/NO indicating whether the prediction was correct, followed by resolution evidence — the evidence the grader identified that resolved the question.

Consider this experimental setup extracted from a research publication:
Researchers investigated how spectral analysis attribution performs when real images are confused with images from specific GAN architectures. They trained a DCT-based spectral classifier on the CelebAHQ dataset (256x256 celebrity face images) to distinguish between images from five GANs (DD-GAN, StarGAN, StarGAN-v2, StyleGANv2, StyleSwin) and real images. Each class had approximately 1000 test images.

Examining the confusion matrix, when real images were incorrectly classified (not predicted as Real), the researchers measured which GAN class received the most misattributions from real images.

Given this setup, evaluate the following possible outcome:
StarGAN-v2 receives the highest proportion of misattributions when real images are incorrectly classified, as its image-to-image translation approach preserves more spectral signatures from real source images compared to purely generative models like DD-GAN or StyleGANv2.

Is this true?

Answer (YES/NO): NO